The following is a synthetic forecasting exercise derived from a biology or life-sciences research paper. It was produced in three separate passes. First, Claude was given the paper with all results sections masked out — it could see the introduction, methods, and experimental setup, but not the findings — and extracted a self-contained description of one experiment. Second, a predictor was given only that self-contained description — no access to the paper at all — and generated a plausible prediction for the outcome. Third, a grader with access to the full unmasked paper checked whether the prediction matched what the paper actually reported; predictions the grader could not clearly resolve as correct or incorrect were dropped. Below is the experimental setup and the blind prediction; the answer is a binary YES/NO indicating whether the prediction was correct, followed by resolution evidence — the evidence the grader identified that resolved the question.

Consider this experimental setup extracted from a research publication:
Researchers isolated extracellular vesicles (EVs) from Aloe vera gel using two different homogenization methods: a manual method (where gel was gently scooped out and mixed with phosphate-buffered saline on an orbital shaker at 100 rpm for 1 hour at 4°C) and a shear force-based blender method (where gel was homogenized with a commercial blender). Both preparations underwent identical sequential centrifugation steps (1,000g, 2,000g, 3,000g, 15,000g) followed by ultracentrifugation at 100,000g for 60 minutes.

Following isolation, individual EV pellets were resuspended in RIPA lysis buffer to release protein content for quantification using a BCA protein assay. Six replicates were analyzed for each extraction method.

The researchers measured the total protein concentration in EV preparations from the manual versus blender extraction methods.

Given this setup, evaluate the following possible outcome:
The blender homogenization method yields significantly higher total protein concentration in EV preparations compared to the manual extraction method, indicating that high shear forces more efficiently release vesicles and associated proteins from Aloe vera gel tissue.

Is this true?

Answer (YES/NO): NO